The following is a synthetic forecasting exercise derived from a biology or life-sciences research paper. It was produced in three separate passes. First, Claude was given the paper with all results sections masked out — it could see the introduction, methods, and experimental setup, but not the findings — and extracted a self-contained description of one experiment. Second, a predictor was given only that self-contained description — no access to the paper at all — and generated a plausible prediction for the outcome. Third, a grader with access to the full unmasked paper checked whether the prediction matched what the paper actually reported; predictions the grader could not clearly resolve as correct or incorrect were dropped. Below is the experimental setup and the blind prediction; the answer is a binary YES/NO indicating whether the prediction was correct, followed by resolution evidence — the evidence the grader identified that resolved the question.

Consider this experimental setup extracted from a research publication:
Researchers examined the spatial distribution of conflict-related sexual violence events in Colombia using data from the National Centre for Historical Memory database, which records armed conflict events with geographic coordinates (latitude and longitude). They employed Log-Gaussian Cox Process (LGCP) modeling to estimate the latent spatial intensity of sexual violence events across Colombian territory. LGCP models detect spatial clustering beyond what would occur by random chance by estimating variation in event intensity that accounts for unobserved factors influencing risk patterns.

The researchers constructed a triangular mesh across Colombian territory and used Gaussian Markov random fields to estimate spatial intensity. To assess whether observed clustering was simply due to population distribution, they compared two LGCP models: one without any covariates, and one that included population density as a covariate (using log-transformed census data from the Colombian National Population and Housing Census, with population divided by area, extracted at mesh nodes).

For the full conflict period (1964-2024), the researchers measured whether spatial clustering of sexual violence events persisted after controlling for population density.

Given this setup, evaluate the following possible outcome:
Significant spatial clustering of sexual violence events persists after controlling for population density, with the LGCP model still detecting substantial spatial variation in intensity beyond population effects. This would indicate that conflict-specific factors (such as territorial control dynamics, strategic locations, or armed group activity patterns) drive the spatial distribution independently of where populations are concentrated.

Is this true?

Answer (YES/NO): YES